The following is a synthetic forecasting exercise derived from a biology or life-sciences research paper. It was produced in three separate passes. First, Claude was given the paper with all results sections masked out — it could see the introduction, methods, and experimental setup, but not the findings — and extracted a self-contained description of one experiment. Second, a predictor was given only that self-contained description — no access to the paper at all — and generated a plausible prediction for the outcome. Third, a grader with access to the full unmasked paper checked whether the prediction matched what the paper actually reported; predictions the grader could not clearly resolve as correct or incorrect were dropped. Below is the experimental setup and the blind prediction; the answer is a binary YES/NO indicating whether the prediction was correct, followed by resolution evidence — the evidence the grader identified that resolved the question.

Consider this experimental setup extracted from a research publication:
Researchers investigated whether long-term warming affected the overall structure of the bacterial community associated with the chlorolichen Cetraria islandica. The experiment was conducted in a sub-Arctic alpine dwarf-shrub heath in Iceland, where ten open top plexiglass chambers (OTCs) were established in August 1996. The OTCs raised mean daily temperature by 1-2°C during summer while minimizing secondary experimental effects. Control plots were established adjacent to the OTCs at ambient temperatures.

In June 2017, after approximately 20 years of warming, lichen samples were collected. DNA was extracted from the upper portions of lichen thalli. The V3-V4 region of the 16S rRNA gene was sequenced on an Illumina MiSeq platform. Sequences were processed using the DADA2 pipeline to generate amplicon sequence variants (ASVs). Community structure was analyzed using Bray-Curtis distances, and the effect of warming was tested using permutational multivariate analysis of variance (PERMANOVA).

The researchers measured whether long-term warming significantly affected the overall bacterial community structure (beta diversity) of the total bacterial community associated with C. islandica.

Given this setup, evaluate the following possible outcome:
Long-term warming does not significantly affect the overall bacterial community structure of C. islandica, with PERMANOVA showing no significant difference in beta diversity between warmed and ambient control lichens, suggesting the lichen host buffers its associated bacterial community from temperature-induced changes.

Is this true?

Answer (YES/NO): NO